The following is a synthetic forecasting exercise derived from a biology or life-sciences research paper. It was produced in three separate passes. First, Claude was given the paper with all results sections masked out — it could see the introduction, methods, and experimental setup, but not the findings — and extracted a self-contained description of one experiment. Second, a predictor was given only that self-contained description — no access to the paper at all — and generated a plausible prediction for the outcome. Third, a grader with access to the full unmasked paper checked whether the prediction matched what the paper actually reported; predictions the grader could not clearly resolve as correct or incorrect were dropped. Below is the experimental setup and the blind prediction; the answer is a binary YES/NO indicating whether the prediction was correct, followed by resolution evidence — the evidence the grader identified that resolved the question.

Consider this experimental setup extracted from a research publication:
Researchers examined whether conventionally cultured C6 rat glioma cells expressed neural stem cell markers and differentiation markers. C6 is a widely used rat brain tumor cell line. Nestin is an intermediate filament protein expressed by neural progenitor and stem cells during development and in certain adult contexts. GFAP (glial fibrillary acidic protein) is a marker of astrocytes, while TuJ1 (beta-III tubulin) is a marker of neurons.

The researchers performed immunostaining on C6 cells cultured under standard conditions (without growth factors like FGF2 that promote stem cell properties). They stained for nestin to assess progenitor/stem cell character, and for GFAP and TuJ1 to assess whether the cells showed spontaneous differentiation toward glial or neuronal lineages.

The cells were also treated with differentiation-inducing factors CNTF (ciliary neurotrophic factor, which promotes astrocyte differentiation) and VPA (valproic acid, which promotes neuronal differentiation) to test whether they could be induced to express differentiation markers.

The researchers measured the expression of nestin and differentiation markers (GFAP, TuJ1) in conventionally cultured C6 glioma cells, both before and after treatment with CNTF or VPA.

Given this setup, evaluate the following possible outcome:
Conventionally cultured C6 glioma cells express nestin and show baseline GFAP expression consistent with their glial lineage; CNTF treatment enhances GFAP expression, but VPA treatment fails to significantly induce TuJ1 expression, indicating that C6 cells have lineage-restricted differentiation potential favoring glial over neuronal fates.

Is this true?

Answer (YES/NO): NO